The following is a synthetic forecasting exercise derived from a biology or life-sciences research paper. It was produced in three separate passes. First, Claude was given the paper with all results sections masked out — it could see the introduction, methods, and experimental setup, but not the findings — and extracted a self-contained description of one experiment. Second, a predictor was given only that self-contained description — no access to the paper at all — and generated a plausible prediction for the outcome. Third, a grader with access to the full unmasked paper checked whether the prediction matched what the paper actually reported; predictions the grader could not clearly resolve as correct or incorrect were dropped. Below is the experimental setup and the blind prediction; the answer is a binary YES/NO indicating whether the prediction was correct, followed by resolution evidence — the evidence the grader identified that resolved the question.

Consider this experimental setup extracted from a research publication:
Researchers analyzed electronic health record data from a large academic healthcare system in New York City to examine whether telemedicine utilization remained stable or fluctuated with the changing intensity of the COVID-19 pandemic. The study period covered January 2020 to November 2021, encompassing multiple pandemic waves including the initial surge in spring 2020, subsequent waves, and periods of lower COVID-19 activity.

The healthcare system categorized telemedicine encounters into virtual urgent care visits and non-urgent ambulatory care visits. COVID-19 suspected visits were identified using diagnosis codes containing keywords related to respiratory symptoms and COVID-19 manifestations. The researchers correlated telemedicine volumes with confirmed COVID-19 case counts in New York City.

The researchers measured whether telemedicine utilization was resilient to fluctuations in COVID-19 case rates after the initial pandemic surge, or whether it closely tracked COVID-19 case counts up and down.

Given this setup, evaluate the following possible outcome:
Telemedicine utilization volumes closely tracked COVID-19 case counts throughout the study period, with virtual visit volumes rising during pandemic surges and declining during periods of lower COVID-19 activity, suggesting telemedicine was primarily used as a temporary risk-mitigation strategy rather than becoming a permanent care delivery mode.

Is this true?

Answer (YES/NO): NO